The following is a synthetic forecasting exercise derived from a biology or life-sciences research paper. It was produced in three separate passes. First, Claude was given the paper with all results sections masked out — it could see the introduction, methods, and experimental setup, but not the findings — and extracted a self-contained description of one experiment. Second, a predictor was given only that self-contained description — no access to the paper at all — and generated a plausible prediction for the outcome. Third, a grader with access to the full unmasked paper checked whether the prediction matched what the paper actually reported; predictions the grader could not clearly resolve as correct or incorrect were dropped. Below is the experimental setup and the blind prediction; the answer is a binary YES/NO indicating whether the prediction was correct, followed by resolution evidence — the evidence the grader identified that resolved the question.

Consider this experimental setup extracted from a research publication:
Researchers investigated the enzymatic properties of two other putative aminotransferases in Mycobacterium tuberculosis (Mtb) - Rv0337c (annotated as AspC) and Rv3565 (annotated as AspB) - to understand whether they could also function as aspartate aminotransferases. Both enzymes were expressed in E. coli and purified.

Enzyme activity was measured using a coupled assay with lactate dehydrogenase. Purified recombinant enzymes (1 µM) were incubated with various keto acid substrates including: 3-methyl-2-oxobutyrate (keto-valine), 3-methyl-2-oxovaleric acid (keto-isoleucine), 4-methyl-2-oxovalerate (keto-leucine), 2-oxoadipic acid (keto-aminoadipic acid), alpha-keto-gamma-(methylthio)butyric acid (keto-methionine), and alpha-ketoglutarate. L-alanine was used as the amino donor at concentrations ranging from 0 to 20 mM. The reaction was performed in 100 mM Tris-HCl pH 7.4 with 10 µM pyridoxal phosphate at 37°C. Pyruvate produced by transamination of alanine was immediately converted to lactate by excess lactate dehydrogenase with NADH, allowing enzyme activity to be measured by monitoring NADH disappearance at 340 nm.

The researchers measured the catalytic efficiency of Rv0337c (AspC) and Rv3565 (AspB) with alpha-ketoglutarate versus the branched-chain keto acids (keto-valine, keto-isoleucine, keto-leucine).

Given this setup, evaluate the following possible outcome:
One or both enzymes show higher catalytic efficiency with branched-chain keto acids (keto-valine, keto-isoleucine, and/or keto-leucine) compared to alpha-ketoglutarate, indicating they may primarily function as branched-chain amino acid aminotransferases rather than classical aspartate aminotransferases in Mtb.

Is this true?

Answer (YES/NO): YES